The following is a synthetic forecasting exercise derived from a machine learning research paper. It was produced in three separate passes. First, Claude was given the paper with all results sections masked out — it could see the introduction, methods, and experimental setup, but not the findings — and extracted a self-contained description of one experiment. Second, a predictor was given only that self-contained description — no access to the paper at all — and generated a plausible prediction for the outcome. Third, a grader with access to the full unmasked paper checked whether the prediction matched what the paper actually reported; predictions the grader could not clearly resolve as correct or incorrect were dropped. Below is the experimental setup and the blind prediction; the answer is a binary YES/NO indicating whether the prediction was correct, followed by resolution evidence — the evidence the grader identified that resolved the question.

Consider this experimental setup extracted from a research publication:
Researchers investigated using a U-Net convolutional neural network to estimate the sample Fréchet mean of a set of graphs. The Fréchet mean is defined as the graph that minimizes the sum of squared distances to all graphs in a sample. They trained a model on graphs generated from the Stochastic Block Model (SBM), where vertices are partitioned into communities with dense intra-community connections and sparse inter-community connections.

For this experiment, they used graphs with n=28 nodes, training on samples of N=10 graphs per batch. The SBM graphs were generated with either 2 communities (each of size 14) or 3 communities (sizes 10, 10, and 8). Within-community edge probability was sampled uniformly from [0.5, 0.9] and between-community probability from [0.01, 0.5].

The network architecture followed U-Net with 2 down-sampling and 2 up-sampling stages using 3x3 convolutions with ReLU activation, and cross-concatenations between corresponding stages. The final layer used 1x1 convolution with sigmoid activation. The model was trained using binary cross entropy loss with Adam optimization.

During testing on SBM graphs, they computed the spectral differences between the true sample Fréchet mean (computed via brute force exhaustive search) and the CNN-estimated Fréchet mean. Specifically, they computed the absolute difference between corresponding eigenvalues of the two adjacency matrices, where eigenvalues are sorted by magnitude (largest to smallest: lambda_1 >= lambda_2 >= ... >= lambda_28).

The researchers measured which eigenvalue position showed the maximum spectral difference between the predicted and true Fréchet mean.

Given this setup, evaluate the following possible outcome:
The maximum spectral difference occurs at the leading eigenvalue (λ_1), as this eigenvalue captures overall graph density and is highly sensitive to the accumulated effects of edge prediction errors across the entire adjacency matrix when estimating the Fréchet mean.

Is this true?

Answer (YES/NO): NO